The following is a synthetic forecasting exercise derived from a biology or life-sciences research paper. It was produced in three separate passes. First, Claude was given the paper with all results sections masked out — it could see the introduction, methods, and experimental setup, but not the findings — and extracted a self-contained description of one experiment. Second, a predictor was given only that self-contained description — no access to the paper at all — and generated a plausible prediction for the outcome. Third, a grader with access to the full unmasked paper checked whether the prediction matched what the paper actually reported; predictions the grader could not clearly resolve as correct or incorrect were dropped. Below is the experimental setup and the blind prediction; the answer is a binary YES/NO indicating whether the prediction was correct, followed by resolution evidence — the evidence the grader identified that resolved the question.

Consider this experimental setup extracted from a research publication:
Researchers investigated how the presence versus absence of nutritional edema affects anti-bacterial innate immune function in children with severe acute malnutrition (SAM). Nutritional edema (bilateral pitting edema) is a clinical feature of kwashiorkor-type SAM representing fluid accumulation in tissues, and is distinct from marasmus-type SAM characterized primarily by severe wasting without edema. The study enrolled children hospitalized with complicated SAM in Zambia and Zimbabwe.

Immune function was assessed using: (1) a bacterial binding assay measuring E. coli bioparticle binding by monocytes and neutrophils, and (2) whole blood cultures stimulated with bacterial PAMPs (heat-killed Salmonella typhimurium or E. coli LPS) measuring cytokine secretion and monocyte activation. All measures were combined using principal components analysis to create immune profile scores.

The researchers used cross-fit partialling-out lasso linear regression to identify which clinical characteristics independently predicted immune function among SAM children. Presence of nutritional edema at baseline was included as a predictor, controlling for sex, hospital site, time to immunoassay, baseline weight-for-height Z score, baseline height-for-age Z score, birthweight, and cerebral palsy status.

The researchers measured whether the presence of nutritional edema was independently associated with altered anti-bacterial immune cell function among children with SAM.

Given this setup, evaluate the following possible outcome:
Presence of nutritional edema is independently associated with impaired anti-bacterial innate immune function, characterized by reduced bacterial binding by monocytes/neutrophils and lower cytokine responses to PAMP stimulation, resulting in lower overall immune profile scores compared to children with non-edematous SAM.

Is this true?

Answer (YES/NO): NO